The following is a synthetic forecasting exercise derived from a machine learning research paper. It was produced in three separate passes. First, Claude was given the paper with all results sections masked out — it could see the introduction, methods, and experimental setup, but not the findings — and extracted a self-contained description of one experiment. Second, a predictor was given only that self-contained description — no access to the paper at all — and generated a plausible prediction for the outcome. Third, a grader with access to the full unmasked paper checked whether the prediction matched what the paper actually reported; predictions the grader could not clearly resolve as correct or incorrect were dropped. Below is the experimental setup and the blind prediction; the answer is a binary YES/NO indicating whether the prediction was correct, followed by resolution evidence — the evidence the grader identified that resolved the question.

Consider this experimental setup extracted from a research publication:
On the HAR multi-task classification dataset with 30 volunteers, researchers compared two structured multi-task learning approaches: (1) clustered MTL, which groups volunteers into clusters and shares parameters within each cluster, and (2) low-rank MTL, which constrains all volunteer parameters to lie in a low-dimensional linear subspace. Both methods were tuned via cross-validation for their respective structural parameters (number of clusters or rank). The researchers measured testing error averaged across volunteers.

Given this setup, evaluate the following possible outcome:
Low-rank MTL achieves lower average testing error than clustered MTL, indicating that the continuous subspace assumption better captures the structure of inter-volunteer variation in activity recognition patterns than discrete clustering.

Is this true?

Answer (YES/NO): YES